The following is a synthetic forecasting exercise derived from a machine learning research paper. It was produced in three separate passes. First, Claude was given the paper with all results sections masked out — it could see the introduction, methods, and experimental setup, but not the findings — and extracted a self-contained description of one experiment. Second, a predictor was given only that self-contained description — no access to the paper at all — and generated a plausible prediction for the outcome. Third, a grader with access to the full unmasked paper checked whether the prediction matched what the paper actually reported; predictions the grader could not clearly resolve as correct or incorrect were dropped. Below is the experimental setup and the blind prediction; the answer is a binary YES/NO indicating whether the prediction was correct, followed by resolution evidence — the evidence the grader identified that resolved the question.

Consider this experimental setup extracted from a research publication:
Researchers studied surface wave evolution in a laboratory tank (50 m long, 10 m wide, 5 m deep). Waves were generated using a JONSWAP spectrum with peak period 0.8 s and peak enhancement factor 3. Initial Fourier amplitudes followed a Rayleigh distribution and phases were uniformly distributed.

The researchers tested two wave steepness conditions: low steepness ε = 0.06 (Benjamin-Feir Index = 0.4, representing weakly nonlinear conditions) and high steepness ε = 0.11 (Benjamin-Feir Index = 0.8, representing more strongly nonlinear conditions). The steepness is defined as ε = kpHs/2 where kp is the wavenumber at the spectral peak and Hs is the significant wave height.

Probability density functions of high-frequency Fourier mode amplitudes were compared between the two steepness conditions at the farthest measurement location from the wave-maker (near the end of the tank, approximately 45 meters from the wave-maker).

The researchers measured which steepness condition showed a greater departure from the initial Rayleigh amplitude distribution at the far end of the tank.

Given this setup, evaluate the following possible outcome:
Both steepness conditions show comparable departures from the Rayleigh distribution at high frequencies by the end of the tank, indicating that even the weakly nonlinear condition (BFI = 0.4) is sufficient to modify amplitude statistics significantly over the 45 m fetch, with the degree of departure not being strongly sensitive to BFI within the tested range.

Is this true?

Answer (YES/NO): NO